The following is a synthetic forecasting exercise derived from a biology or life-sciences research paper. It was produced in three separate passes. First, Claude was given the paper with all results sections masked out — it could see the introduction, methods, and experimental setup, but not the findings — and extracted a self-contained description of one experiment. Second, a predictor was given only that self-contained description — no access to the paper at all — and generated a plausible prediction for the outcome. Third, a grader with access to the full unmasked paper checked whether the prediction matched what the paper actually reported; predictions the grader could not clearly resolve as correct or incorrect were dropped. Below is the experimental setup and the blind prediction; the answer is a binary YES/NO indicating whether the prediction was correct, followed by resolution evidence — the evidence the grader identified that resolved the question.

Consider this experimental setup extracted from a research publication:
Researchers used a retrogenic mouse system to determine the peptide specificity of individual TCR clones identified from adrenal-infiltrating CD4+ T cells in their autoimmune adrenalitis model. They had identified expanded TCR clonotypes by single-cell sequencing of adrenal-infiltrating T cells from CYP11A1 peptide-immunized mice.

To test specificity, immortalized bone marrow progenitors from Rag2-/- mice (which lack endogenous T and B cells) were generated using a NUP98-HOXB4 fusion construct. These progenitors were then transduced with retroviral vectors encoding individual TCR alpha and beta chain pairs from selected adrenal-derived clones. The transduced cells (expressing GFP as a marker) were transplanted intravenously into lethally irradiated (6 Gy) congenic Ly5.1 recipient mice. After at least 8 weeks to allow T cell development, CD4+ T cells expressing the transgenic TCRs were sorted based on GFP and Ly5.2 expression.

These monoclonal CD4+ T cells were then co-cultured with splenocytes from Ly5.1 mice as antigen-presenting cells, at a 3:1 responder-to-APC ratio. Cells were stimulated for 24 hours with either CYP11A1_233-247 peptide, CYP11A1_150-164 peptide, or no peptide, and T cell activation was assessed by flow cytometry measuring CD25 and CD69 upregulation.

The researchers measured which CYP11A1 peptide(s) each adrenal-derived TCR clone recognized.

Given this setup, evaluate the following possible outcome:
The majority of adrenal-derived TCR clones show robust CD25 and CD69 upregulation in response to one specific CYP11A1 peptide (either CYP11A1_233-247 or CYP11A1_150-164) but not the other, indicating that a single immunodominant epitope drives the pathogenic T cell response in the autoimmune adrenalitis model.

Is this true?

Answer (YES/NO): YES